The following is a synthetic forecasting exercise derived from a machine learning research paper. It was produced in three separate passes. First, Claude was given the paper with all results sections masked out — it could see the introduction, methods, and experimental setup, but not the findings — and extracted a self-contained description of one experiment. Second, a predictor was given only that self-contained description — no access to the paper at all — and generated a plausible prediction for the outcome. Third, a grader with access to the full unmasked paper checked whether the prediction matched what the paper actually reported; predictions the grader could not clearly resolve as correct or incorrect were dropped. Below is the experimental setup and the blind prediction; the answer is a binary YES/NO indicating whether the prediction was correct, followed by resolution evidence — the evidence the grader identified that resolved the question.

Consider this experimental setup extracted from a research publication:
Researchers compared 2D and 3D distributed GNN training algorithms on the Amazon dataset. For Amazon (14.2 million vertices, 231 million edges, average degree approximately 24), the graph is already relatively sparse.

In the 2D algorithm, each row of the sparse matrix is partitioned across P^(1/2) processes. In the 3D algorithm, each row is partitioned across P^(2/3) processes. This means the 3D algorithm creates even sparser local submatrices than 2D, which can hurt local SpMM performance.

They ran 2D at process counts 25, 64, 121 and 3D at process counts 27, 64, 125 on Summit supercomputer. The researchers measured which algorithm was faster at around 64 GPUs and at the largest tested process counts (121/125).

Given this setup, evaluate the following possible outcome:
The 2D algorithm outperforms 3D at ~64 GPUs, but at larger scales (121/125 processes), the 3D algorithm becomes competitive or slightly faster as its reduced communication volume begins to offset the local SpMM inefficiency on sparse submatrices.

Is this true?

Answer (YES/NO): YES